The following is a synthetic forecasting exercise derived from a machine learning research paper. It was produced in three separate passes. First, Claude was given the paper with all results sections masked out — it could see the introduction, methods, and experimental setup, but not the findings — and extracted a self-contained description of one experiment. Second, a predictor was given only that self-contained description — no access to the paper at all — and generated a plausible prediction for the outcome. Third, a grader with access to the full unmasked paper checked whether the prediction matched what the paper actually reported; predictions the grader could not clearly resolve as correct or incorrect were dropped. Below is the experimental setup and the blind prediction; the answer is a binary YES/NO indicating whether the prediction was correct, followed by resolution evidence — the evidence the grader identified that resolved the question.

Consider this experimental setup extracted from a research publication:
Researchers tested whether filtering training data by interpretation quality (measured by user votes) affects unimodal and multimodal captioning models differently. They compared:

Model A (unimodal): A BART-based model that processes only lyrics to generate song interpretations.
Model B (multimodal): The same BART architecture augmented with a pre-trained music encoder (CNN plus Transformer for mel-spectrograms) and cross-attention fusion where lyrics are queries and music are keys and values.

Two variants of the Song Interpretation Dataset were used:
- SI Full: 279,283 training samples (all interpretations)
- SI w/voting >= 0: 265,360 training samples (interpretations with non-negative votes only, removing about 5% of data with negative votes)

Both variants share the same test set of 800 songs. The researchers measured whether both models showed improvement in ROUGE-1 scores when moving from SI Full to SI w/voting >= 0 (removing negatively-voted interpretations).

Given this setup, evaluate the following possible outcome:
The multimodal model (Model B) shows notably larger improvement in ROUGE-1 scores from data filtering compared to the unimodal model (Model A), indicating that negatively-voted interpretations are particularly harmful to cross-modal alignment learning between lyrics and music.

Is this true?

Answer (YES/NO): NO